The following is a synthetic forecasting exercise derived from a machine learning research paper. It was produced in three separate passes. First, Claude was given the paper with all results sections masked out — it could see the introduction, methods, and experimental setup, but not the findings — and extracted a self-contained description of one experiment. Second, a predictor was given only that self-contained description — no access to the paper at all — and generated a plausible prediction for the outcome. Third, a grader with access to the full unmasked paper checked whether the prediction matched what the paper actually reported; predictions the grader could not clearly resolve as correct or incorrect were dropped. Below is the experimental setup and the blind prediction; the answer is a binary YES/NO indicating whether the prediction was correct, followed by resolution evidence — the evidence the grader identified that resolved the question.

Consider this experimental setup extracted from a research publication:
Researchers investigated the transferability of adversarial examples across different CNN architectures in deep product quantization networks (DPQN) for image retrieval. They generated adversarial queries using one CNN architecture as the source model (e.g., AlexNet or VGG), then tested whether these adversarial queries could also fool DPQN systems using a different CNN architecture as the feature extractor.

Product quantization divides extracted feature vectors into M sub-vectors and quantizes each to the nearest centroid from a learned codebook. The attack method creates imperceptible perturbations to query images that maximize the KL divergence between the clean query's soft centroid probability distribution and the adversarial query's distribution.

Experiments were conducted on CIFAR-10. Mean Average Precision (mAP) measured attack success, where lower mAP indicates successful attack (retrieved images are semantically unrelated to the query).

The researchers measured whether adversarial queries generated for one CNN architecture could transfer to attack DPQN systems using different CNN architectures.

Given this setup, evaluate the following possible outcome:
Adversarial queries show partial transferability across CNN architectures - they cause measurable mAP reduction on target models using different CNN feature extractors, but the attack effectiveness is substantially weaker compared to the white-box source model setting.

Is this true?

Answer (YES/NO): YES